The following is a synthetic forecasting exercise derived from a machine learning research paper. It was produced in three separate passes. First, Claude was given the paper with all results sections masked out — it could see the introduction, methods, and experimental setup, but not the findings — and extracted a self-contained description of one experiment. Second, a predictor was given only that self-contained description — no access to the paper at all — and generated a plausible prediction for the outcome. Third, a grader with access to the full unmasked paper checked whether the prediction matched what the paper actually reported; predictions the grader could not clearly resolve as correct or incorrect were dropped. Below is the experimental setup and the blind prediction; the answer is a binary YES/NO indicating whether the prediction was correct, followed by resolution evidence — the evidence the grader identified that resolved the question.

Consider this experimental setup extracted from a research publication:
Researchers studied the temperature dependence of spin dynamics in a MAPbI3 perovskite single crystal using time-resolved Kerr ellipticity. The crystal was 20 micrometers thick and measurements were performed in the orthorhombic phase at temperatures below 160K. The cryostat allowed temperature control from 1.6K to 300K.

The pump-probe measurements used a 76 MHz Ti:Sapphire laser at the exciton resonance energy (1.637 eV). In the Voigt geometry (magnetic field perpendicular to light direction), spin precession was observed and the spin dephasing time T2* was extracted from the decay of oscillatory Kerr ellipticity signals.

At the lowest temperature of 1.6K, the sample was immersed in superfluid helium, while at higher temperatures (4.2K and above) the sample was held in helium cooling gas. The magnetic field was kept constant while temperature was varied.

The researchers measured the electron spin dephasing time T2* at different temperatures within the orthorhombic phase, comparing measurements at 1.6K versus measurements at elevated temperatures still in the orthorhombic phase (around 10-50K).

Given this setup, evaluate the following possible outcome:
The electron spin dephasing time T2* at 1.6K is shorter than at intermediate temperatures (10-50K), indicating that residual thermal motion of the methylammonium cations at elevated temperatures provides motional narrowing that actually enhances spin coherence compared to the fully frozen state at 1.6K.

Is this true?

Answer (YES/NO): NO